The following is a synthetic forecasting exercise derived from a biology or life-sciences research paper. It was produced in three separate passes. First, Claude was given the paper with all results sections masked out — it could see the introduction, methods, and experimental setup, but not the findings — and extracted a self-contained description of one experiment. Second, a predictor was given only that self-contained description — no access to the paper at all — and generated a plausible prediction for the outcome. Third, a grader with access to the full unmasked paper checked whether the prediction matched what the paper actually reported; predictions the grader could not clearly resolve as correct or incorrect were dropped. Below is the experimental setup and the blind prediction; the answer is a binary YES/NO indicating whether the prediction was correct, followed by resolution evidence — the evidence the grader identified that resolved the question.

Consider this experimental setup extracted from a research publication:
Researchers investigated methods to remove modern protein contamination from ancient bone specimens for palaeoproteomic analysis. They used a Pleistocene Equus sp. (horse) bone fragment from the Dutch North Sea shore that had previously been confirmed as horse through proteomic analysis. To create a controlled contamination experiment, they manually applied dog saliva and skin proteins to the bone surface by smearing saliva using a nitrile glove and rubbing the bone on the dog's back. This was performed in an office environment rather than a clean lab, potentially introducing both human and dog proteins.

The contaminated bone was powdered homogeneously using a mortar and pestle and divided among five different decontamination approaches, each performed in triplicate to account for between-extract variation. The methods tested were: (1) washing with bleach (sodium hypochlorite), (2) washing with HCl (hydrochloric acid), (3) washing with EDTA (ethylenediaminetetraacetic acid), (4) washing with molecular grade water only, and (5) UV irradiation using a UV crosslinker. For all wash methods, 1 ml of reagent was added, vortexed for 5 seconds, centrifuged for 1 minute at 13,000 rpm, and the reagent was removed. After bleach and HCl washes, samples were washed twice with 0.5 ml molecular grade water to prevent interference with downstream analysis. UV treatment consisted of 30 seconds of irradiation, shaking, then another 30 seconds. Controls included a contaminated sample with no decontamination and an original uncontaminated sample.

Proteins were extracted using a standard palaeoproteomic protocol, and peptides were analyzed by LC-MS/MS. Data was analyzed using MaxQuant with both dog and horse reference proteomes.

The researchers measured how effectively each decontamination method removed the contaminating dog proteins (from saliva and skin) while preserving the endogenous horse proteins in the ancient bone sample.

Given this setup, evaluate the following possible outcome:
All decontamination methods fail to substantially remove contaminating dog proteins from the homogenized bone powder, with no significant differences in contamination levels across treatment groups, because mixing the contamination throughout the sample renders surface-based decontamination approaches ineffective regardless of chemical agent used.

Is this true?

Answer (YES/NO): NO